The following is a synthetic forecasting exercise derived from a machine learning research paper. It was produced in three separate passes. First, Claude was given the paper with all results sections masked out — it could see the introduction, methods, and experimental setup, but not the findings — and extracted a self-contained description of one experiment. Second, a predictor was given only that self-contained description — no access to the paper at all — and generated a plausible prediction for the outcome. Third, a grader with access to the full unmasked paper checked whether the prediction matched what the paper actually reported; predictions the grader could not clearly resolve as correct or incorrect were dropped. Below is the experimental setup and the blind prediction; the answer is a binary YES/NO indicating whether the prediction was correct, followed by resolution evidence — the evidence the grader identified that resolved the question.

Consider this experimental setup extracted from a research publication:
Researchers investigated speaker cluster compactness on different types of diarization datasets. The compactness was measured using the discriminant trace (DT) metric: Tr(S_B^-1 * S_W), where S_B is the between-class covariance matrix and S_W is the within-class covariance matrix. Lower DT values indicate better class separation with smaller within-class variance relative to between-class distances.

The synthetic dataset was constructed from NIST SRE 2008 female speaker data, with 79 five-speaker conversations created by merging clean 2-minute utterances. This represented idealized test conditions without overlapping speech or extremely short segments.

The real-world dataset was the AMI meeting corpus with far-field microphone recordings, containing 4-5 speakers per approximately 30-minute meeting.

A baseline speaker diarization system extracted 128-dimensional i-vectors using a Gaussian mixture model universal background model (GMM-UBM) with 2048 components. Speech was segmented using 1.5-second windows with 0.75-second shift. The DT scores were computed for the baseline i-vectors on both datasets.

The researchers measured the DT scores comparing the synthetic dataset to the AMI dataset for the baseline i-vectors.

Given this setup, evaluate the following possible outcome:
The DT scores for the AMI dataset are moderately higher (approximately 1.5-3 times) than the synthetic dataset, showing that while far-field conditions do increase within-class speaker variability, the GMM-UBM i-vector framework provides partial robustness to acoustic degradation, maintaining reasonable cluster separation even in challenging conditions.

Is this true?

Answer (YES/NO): NO